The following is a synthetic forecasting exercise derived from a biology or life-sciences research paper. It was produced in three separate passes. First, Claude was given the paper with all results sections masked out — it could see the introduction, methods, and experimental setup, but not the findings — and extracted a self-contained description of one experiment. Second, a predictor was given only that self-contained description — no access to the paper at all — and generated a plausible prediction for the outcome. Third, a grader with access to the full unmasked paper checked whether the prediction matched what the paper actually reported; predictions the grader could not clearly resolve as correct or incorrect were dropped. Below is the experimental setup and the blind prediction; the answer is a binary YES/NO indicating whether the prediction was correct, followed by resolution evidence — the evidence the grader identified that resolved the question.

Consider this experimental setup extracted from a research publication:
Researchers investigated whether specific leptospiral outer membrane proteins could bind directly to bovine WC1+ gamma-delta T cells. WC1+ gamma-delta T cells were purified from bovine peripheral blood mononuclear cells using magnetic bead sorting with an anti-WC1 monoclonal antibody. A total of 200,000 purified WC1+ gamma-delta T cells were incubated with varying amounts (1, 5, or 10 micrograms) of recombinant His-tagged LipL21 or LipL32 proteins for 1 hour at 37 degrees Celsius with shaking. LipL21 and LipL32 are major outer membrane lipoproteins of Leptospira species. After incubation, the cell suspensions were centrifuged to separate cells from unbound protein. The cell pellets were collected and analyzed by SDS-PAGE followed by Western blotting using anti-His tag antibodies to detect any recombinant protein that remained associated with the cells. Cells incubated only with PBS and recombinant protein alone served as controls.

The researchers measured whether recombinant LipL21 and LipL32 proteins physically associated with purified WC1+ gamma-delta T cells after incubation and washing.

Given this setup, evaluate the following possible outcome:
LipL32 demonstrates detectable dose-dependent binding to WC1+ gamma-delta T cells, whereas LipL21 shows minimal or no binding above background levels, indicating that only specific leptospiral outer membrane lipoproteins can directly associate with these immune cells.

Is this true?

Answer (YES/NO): NO